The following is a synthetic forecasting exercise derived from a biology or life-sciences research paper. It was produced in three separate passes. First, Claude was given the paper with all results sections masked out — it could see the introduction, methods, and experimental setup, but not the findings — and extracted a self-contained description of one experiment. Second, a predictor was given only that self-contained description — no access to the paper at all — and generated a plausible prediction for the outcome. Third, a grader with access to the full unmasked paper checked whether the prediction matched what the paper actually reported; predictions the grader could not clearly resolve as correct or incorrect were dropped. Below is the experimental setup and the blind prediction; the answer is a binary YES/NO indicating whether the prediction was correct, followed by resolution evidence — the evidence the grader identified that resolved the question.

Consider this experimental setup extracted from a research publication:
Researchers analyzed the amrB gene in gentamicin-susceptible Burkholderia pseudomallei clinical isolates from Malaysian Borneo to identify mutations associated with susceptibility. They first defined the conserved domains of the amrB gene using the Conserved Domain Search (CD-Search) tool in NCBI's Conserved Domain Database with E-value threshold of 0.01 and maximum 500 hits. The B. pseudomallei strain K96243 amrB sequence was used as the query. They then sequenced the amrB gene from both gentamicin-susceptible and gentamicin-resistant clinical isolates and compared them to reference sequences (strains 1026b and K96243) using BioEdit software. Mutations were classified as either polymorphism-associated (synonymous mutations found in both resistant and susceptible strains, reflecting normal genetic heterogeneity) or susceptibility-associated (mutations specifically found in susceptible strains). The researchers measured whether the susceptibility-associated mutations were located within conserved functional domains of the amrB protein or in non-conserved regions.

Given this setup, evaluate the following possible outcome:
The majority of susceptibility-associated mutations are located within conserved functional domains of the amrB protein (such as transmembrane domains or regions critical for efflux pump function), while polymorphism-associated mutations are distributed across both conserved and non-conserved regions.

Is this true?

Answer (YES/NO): NO